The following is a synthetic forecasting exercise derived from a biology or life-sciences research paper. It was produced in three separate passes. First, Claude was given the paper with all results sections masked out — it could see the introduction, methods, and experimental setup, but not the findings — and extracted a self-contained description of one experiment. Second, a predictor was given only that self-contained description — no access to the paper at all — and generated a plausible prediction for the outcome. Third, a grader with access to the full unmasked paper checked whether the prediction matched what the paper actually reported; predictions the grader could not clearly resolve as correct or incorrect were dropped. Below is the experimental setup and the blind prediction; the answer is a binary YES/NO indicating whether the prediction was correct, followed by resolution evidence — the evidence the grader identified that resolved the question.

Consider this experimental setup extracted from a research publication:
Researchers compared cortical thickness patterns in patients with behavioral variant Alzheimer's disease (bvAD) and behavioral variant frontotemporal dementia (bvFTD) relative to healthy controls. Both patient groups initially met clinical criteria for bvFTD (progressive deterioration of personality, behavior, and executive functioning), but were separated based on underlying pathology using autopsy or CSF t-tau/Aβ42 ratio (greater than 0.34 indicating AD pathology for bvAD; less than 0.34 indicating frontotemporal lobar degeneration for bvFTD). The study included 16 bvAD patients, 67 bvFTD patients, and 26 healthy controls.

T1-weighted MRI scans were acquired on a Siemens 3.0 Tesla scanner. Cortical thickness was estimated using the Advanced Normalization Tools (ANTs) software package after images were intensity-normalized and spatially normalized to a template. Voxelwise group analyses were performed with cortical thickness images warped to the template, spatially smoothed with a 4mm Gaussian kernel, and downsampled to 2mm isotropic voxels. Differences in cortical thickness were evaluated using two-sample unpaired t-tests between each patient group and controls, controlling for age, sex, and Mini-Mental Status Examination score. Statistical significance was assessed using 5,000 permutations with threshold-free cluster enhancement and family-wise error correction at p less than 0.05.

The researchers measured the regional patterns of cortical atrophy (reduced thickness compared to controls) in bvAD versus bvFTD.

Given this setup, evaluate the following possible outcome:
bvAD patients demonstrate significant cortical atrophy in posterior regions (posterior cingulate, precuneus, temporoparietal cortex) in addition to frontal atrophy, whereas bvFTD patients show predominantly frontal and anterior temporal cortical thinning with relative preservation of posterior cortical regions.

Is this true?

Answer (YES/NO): NO